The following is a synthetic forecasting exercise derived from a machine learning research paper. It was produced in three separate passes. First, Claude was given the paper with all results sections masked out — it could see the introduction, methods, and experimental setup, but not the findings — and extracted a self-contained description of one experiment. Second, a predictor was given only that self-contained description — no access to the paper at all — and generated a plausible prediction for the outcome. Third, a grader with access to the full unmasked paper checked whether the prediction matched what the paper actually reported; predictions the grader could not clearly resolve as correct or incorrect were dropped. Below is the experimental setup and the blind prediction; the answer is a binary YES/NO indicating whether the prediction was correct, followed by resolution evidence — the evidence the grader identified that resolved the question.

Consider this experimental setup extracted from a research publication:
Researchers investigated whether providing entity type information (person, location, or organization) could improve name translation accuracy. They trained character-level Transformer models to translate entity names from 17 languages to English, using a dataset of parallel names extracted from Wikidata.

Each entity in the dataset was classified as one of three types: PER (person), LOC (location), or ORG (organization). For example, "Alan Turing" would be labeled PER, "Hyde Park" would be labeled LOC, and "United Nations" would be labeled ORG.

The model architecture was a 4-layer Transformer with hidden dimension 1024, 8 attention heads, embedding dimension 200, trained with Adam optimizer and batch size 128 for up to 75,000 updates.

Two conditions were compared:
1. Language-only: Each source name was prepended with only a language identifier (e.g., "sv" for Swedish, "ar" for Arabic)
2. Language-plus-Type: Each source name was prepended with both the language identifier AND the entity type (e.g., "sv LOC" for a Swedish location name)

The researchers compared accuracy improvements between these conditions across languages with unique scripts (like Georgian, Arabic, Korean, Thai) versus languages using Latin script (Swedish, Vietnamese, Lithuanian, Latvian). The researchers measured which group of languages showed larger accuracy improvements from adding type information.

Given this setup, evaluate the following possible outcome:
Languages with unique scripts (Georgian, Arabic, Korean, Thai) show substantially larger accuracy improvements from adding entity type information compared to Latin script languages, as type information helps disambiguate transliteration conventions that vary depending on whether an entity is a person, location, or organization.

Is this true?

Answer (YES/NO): YES